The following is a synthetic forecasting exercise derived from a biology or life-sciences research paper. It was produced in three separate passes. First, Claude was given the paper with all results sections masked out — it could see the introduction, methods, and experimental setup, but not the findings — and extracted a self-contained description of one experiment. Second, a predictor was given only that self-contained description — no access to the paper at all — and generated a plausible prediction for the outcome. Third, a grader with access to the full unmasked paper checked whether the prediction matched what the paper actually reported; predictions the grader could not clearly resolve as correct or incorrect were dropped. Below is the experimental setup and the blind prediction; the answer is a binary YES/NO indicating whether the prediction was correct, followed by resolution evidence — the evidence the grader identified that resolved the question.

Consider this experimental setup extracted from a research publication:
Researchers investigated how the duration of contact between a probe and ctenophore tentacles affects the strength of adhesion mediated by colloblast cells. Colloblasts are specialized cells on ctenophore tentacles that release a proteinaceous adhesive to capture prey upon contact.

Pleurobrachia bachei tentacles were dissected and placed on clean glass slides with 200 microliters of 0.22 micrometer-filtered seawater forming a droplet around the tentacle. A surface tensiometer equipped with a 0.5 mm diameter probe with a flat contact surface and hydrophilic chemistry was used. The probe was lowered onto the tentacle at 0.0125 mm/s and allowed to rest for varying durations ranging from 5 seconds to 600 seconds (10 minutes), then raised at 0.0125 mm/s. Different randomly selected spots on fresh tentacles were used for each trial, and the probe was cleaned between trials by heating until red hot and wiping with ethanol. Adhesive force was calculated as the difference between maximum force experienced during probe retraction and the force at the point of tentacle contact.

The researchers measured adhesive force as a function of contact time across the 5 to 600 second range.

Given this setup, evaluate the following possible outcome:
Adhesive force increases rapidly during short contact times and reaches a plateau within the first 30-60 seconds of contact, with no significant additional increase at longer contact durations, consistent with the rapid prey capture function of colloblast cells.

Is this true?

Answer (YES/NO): NO